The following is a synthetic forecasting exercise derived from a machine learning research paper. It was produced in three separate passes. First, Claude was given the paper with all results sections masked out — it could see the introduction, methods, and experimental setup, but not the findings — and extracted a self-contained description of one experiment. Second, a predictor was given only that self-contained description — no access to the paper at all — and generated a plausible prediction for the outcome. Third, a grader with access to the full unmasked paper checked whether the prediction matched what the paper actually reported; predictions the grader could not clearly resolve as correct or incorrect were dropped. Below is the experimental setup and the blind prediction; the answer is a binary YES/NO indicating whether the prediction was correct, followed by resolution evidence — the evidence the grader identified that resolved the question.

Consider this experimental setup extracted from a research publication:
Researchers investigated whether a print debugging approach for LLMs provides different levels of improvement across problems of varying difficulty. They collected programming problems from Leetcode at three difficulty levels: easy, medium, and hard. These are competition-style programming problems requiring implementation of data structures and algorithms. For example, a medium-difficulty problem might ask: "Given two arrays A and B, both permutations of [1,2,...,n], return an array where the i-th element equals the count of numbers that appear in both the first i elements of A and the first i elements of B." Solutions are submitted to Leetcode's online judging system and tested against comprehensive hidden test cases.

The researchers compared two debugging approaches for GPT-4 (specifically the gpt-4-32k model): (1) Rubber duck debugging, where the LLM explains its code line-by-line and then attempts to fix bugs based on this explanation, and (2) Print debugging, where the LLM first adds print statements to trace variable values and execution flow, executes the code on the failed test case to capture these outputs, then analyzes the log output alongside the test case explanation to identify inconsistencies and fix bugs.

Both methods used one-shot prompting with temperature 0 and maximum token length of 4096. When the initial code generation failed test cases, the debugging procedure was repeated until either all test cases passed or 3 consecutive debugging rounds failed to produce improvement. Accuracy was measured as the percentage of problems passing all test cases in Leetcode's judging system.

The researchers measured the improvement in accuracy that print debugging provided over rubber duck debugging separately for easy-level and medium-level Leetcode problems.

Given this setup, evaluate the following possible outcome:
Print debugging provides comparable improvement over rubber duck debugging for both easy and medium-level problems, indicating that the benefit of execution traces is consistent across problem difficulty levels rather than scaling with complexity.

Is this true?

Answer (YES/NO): NO